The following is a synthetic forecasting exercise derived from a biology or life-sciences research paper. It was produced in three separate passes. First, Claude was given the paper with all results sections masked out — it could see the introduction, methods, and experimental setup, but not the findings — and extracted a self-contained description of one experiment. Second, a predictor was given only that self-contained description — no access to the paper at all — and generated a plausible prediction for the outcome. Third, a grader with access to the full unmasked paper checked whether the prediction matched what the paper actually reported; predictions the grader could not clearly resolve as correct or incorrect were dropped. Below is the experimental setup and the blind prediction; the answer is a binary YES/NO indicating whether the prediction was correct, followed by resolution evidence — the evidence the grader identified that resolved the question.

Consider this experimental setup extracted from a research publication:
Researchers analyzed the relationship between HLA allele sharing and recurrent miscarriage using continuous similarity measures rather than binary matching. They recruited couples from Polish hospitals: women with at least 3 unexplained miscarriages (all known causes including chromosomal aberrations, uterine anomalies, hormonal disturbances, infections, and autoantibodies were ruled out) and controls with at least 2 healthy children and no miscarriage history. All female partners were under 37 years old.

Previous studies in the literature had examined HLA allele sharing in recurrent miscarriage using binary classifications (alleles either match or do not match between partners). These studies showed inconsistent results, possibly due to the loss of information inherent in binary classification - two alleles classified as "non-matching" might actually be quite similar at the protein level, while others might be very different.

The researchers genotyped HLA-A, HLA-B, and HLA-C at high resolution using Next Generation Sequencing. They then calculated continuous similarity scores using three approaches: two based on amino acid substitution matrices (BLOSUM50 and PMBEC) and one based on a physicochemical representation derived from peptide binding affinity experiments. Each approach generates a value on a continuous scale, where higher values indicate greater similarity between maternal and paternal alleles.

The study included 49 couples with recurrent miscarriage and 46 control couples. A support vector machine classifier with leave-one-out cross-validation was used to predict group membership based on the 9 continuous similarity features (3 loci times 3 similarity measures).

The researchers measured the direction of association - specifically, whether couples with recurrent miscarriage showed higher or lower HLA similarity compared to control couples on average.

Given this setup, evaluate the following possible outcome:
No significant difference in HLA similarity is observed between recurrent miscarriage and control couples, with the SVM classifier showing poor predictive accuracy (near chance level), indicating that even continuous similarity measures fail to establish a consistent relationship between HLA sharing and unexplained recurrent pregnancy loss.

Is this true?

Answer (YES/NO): NO